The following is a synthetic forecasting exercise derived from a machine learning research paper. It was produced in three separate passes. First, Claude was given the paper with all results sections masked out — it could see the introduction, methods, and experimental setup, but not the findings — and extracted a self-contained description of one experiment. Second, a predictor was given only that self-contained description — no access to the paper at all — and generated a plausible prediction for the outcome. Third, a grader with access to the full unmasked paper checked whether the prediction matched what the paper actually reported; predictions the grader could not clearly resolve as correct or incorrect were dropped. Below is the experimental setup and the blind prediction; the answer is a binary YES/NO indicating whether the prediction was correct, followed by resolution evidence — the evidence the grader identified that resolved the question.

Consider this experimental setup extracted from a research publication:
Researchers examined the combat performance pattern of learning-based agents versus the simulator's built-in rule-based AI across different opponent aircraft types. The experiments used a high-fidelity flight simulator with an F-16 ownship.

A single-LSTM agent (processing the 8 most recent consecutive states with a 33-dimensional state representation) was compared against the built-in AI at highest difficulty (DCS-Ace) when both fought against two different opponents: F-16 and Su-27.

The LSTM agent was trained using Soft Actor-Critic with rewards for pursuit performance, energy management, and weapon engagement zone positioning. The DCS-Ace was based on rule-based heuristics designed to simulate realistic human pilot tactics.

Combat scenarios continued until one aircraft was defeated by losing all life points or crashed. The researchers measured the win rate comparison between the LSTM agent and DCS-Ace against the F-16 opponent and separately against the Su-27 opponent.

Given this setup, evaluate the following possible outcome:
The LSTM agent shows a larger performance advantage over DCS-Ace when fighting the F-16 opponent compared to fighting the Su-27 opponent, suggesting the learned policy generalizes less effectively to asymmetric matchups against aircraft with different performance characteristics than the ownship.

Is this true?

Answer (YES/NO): NO